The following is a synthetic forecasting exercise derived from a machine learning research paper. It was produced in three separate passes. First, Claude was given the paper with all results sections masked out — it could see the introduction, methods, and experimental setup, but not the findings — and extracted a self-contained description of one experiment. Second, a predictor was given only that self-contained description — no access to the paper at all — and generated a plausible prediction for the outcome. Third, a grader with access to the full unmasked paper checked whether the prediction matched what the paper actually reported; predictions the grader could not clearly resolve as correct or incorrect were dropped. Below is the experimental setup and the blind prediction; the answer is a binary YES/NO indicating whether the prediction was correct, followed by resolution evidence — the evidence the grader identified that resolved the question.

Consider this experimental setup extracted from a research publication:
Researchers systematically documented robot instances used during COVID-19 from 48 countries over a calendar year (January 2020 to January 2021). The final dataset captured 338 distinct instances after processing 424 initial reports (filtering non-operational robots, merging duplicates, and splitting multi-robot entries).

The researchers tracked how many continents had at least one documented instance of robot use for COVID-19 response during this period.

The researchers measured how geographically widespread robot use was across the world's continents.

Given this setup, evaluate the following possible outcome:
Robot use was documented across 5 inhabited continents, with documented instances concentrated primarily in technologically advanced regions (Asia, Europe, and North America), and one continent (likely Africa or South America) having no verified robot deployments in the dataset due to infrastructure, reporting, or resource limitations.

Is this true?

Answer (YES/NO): NO